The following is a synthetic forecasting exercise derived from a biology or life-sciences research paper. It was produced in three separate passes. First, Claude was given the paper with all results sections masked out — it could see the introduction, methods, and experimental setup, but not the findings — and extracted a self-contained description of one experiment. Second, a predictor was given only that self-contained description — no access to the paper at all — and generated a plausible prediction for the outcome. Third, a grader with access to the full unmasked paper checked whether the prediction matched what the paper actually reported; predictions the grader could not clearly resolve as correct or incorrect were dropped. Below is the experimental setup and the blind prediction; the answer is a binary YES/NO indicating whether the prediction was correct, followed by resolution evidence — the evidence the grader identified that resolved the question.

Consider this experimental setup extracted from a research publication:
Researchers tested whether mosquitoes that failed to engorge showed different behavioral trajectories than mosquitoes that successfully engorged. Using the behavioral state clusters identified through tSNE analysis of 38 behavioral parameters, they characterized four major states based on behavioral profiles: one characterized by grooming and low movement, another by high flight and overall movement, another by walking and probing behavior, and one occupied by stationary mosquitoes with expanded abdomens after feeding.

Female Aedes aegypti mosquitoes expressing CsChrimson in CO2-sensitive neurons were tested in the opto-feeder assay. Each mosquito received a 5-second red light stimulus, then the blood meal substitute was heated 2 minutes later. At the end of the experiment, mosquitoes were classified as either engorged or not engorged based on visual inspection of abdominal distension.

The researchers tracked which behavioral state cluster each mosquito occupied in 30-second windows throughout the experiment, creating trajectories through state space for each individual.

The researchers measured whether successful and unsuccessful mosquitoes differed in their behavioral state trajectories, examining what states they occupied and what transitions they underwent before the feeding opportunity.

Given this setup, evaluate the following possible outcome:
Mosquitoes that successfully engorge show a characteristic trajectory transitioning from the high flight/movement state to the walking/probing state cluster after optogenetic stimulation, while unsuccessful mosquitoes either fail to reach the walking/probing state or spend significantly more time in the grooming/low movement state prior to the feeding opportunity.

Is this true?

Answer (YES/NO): NO